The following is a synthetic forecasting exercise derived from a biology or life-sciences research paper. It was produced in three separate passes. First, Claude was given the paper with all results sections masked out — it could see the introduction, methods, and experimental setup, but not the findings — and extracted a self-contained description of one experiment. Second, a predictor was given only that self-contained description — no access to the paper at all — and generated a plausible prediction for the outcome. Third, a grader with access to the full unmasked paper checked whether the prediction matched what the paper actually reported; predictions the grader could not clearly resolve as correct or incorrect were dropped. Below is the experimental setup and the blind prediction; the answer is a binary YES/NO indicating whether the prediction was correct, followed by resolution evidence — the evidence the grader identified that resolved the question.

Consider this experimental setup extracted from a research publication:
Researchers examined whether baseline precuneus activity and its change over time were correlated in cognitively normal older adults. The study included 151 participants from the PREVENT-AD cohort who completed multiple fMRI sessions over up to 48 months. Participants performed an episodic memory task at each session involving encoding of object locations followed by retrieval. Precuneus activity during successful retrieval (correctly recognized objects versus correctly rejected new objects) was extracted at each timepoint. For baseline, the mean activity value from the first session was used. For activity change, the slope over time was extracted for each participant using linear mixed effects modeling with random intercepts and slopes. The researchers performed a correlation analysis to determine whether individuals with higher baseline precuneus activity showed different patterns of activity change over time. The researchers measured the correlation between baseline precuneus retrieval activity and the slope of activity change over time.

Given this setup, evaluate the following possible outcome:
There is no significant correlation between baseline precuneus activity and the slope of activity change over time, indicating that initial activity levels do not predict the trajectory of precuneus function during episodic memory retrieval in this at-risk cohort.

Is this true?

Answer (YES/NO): NO